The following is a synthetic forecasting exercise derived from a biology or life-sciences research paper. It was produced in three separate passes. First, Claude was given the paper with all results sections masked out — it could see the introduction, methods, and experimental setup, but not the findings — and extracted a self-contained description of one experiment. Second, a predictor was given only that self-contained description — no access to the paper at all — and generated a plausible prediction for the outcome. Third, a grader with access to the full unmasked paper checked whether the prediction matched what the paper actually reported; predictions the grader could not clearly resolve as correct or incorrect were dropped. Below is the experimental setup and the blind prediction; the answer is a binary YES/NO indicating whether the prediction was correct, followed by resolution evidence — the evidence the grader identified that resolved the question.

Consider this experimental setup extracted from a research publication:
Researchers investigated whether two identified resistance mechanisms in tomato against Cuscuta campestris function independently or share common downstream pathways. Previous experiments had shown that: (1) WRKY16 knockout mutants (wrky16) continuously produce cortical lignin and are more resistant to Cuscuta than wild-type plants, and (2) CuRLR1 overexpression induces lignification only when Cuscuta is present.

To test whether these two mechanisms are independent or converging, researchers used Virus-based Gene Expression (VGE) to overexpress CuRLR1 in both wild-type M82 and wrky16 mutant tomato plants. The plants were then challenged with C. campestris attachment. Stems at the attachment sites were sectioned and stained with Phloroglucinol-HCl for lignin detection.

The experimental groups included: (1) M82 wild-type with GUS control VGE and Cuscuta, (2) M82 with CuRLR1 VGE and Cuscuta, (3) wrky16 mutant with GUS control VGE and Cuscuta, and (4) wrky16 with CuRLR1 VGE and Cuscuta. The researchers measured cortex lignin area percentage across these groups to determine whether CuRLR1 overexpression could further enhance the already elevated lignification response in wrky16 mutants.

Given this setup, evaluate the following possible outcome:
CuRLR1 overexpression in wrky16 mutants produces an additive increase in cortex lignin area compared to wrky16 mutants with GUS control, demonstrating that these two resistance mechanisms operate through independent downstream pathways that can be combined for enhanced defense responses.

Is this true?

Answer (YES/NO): YES